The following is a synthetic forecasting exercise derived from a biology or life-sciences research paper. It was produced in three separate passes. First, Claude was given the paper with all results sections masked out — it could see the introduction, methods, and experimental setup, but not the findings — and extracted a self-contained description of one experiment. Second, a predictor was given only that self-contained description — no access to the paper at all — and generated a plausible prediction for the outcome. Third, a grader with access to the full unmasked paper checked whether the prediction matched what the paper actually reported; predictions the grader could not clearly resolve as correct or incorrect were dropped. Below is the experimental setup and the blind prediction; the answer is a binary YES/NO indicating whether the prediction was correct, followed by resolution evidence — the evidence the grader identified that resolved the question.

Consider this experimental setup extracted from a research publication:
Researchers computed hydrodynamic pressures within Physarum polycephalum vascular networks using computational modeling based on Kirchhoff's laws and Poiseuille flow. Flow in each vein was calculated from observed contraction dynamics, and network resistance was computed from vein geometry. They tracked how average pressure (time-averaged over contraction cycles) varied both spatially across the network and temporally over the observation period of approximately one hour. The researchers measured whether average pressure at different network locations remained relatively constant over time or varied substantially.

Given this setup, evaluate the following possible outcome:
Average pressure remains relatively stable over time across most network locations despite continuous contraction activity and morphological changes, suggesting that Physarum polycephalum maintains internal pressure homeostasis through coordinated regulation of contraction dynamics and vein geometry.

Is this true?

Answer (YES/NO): NO